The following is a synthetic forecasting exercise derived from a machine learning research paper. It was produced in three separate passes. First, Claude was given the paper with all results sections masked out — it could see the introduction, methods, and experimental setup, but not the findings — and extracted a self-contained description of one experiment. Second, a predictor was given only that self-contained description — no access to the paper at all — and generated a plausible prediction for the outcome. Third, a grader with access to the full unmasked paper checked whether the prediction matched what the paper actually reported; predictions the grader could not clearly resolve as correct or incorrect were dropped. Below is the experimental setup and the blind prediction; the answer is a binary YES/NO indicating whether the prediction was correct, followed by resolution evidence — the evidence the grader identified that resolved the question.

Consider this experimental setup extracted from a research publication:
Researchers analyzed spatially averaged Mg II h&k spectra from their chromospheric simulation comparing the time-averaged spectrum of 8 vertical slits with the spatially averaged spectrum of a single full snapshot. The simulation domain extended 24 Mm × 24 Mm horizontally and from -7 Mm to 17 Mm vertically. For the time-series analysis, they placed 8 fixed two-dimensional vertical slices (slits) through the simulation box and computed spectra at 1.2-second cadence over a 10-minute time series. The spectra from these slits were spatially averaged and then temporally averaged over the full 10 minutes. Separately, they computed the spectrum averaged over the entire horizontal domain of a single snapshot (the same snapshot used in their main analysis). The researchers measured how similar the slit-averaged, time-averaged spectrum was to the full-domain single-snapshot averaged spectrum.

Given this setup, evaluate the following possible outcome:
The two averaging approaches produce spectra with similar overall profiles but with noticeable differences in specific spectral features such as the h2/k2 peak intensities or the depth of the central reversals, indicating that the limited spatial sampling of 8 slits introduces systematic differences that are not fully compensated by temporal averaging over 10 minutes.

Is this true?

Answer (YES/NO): NO